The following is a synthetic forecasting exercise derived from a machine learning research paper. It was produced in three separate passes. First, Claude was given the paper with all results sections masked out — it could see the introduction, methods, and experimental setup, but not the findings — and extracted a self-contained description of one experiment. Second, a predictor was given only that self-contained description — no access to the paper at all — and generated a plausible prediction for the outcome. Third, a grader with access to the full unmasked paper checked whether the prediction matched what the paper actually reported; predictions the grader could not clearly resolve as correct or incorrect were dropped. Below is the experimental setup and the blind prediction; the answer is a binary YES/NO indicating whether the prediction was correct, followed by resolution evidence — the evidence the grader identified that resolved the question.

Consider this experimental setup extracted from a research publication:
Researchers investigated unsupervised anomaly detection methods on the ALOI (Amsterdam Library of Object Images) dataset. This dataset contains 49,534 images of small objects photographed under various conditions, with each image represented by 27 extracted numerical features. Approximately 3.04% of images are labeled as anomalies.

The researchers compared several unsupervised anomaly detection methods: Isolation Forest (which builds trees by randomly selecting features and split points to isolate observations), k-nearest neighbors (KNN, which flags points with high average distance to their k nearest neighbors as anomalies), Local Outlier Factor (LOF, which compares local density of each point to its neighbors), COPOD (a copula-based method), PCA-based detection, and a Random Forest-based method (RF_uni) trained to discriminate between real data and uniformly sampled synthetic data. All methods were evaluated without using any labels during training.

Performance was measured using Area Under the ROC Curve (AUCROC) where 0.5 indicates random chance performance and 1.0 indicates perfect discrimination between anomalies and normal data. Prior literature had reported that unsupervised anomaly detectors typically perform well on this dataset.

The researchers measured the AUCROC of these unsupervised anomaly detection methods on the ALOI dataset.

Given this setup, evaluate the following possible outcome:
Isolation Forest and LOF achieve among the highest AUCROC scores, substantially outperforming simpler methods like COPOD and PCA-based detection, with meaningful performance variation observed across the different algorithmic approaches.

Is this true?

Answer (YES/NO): NO